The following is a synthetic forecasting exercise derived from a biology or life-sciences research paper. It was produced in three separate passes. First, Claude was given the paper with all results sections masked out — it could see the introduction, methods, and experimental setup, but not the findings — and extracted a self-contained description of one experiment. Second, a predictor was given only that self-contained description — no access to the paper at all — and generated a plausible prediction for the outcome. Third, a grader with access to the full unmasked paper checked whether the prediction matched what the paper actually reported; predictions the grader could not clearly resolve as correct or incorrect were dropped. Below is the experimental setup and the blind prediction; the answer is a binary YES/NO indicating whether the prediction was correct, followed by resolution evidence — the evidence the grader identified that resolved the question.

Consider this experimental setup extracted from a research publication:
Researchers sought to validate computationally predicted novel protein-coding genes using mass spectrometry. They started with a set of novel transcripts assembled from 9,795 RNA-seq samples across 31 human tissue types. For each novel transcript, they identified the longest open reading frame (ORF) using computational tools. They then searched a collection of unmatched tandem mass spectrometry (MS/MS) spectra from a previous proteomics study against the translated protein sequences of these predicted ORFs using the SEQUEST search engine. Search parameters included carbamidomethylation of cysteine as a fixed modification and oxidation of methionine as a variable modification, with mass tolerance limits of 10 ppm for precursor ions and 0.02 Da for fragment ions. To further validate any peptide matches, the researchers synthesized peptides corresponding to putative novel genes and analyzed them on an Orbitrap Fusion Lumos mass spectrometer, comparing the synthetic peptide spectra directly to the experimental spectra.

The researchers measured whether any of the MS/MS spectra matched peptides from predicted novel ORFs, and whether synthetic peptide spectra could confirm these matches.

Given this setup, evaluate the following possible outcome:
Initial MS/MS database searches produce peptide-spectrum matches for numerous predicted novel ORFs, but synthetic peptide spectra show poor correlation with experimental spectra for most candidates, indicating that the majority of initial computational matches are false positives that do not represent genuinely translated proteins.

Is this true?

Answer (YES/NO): NO